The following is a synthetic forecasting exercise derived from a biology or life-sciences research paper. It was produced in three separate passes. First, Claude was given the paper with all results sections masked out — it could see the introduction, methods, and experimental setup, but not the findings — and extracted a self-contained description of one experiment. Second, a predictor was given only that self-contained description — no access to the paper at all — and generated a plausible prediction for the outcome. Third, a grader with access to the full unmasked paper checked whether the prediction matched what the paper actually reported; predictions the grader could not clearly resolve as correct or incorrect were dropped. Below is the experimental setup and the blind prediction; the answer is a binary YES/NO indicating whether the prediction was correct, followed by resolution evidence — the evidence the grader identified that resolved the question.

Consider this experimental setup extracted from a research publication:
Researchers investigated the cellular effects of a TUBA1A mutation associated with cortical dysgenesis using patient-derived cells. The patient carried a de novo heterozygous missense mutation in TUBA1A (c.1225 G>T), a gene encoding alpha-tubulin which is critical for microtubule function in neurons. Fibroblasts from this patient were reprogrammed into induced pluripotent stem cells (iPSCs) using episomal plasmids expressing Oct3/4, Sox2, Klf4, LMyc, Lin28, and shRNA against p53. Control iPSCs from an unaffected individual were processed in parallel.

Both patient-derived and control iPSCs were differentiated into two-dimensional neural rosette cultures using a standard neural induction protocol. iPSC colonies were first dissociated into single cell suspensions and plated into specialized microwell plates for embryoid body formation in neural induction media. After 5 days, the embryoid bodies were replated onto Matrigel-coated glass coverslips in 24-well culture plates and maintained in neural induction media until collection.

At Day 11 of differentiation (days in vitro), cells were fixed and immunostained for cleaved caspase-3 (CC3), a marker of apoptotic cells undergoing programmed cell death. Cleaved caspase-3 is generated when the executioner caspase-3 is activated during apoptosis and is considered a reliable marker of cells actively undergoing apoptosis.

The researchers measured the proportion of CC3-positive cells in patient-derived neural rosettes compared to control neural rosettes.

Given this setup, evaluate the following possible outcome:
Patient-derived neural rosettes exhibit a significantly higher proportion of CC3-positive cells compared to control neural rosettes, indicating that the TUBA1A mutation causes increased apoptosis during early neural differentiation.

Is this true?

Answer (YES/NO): YES